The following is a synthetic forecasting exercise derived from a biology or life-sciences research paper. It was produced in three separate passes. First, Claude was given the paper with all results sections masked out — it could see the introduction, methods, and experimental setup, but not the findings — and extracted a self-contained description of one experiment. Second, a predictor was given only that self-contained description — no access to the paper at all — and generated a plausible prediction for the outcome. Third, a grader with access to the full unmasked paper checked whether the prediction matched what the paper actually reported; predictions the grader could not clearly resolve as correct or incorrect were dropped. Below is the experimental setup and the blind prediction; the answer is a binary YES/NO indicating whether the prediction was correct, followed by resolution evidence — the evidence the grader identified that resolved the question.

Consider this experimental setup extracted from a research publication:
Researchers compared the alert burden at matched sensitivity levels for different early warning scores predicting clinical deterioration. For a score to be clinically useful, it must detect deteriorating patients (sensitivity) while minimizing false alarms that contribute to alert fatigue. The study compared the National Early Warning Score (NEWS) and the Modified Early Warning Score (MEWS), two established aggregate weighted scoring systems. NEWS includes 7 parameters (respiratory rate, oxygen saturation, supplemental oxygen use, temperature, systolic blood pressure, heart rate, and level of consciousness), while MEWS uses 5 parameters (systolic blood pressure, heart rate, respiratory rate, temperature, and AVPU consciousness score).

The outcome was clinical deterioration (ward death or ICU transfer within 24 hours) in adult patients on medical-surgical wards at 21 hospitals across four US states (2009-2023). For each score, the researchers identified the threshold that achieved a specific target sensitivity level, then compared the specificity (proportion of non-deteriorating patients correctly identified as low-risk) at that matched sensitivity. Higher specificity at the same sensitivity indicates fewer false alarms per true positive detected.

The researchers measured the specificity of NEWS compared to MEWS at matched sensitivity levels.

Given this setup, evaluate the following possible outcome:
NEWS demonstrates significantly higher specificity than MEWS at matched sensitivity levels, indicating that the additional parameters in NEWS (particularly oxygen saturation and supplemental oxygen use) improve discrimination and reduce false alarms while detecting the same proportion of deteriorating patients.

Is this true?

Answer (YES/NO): YES